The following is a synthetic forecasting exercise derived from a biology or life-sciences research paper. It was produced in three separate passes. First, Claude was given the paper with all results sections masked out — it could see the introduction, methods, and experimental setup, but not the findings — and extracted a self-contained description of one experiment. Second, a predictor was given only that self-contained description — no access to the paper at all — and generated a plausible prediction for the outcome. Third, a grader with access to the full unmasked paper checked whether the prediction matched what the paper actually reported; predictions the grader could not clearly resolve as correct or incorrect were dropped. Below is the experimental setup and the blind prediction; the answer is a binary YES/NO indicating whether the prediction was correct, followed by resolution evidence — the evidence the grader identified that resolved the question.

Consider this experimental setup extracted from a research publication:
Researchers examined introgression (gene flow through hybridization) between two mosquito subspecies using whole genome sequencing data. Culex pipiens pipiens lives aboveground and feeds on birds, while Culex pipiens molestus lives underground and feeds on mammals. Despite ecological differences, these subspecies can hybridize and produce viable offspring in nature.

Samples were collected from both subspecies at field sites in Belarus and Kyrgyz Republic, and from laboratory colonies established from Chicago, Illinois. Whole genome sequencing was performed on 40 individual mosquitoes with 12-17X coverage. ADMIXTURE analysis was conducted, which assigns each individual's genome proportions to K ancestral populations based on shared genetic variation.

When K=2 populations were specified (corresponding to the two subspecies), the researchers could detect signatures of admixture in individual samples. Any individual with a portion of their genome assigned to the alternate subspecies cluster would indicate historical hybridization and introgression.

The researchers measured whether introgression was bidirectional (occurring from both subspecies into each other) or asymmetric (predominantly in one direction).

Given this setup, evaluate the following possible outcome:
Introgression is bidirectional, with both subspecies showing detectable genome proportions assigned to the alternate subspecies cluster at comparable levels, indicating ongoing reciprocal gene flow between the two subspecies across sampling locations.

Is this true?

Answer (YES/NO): NO